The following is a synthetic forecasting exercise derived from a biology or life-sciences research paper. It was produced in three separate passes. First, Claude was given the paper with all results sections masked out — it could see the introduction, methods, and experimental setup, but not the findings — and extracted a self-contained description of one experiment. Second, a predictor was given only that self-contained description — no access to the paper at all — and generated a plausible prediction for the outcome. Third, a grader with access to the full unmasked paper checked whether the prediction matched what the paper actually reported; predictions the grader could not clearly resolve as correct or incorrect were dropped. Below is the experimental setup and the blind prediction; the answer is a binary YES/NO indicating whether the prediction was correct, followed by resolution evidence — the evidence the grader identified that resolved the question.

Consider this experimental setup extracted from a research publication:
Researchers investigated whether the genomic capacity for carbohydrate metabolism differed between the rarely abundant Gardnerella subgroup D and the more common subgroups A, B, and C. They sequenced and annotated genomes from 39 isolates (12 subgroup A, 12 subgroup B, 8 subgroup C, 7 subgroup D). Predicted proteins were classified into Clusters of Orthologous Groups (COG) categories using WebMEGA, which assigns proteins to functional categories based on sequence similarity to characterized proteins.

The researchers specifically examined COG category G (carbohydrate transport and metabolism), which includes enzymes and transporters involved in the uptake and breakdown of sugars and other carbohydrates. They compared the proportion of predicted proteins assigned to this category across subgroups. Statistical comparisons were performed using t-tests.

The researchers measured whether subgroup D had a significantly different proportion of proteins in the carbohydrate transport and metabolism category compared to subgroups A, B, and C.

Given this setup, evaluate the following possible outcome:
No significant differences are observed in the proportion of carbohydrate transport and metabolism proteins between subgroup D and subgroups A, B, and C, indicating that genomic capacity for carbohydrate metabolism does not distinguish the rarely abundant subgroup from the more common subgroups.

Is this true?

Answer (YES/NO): NO